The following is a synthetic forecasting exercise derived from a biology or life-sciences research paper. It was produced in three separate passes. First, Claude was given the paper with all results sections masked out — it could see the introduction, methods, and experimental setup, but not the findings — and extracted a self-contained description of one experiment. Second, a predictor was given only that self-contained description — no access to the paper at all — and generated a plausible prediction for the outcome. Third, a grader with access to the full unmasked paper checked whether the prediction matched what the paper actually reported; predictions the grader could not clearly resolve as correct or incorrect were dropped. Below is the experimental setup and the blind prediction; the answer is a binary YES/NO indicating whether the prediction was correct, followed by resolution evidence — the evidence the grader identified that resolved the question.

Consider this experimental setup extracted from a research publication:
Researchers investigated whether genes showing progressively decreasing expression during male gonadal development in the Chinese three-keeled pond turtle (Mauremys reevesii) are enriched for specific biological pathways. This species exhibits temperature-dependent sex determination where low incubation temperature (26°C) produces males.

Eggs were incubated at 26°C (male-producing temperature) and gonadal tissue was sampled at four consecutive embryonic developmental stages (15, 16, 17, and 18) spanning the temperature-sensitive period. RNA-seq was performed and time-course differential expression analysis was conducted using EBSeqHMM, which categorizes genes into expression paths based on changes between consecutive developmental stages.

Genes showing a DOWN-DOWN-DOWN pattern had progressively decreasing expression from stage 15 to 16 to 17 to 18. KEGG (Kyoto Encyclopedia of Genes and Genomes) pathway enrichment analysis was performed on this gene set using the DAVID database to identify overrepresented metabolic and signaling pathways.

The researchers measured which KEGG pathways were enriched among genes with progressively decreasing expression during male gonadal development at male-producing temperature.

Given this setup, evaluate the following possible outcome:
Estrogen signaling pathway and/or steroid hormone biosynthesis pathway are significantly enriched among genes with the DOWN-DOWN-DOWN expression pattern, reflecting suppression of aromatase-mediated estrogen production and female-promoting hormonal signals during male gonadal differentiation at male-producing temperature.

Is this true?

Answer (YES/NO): NO